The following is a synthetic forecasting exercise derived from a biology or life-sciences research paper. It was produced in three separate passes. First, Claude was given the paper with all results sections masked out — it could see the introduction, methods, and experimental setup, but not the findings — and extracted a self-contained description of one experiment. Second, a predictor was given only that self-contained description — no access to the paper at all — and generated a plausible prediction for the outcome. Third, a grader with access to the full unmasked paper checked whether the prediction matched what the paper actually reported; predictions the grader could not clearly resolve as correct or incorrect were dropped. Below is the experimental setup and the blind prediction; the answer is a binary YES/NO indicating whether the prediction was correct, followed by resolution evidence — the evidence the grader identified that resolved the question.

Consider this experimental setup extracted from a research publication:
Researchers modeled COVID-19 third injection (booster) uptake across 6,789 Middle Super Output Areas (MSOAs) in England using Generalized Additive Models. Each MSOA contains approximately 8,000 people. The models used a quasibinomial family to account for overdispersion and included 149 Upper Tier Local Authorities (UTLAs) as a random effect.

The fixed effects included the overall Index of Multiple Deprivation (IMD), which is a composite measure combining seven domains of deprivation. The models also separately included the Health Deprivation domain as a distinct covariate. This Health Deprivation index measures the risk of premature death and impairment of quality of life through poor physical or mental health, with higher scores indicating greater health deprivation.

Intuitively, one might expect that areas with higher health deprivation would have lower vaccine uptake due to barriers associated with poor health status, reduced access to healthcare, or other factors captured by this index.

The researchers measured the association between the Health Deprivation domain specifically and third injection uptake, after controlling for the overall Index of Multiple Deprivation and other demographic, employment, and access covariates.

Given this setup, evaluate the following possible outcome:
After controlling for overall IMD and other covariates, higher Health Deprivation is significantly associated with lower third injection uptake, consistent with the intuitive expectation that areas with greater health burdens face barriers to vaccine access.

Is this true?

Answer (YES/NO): NO